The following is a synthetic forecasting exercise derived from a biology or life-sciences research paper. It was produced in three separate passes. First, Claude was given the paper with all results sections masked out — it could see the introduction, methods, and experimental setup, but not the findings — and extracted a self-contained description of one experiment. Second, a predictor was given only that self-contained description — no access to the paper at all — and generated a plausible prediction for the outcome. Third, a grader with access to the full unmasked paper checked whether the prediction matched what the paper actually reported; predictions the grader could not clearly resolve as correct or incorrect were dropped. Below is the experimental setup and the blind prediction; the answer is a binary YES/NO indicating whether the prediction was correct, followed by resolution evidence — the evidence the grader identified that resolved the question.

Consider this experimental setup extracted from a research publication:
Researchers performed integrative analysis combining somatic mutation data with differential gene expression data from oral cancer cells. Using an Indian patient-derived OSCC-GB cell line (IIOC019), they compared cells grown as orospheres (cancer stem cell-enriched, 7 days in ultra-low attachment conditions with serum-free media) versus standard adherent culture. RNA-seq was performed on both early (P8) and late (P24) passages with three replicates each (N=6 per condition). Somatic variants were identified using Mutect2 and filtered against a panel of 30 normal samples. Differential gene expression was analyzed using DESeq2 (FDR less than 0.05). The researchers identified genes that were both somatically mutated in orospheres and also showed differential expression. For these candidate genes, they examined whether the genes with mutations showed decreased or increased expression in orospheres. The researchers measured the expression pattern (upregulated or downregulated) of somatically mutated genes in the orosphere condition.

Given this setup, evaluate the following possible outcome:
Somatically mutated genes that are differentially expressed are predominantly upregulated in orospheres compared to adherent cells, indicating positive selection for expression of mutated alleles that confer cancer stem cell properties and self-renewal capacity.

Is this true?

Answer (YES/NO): NO